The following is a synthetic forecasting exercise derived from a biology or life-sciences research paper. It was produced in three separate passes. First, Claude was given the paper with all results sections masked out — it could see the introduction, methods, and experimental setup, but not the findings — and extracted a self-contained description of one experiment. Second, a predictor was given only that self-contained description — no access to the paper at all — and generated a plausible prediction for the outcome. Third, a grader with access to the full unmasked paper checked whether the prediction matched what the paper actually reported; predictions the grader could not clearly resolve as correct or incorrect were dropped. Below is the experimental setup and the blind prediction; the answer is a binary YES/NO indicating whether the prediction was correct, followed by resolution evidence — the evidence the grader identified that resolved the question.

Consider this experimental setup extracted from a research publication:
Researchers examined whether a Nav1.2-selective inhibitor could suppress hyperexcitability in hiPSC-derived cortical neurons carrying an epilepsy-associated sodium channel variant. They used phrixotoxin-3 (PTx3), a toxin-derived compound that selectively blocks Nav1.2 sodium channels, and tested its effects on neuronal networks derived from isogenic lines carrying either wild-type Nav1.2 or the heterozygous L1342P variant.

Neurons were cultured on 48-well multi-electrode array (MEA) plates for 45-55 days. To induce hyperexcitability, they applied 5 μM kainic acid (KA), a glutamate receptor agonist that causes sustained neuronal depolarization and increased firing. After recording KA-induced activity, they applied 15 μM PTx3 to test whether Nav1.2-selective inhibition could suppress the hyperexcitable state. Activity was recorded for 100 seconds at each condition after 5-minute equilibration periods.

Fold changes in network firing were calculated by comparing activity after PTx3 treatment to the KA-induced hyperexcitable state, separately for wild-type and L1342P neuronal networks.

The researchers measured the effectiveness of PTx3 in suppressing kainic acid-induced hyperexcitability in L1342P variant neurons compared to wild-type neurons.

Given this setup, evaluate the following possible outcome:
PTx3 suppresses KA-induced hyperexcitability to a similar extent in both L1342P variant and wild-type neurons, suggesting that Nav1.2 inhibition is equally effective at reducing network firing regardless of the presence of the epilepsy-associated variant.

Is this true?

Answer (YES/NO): NO